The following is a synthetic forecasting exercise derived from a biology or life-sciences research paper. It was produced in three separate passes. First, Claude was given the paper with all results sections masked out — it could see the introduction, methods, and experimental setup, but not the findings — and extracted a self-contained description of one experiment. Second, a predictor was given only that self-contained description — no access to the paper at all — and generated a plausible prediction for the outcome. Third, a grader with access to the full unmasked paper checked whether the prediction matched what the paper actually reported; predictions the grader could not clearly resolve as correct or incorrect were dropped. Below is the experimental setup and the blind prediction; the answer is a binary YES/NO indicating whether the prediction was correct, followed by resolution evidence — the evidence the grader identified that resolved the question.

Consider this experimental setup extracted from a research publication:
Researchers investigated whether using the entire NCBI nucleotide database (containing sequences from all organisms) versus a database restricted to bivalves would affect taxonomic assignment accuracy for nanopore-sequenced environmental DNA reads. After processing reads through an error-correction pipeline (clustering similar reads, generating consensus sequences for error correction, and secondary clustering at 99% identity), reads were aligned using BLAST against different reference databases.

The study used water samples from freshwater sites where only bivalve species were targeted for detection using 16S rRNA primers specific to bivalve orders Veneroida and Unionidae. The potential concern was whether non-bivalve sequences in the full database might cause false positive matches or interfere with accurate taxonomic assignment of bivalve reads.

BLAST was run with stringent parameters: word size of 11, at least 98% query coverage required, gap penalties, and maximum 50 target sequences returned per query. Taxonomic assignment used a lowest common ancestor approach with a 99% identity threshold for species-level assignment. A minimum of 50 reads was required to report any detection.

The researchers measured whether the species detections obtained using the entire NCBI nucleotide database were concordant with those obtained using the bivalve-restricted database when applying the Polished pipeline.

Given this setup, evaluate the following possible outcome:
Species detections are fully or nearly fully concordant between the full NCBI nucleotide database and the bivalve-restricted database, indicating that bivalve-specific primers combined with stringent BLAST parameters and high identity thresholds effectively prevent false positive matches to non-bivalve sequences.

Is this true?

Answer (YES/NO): YES